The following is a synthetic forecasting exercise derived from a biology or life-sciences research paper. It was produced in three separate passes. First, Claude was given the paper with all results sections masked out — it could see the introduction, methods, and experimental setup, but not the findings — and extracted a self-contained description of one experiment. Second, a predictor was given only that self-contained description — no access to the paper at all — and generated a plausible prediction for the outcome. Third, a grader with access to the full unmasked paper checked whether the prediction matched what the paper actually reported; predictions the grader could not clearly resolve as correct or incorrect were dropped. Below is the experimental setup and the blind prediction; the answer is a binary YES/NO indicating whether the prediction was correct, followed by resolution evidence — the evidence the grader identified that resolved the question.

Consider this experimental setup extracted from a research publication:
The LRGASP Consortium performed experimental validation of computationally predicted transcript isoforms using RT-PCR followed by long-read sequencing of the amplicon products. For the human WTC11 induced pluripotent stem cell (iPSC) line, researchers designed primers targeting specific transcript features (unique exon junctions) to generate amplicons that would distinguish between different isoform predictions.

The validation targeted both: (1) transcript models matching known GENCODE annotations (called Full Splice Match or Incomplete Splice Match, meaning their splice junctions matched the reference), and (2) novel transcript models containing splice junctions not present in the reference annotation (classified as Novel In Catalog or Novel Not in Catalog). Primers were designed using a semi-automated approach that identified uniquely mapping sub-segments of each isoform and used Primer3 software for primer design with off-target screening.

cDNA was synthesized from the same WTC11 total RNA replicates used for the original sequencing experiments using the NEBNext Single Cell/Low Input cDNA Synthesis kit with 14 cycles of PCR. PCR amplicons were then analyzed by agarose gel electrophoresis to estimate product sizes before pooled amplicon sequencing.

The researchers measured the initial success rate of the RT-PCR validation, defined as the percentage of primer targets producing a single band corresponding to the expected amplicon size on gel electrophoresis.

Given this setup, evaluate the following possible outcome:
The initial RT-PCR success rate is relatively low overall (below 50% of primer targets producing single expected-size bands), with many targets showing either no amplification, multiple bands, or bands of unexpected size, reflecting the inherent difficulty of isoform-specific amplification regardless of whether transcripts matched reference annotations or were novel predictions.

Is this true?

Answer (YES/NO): NO